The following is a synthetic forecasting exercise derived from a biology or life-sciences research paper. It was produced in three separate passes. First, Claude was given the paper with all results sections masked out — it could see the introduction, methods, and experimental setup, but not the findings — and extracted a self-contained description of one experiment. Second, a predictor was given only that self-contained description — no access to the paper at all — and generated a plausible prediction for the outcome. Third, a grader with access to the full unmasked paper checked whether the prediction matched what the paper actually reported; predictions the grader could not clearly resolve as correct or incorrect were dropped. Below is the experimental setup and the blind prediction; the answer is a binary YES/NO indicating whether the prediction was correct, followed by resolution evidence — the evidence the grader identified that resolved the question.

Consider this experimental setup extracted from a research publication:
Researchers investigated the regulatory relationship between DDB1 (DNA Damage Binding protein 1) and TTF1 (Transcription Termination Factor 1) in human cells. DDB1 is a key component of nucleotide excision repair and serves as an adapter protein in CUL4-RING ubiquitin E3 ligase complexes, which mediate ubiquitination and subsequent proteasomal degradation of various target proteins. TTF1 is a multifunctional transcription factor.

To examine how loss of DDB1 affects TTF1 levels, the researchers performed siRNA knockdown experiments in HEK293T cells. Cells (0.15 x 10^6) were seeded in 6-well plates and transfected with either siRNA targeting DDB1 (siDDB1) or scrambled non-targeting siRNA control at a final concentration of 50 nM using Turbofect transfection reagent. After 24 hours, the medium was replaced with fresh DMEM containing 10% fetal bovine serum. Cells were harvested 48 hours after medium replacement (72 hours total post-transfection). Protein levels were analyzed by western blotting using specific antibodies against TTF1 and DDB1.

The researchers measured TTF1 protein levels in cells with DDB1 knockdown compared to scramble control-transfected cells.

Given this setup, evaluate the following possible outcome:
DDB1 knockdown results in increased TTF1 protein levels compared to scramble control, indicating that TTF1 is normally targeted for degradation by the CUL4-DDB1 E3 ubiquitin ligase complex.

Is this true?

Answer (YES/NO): YES